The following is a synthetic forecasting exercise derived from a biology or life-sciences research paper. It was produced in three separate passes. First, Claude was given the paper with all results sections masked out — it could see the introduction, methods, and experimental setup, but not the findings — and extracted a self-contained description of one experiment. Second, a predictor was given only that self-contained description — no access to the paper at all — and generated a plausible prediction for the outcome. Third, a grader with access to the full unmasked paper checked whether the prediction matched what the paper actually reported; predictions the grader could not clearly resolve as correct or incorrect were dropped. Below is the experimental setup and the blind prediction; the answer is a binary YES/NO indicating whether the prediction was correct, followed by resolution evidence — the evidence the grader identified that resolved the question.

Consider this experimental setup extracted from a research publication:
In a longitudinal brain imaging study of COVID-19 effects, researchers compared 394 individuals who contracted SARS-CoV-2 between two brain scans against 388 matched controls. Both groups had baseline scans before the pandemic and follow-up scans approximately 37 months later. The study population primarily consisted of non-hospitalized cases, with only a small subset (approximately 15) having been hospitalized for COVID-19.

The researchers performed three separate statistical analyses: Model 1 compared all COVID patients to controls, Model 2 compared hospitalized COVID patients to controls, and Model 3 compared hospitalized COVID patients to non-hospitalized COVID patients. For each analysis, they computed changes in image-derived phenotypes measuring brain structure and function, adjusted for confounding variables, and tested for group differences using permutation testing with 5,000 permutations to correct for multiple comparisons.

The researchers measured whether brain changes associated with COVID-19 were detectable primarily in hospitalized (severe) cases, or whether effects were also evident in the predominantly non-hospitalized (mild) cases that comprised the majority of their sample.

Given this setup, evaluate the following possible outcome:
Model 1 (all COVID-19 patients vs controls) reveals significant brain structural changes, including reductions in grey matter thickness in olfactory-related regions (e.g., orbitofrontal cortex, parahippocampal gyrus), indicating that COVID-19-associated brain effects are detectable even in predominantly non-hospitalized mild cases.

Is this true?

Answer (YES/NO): YES